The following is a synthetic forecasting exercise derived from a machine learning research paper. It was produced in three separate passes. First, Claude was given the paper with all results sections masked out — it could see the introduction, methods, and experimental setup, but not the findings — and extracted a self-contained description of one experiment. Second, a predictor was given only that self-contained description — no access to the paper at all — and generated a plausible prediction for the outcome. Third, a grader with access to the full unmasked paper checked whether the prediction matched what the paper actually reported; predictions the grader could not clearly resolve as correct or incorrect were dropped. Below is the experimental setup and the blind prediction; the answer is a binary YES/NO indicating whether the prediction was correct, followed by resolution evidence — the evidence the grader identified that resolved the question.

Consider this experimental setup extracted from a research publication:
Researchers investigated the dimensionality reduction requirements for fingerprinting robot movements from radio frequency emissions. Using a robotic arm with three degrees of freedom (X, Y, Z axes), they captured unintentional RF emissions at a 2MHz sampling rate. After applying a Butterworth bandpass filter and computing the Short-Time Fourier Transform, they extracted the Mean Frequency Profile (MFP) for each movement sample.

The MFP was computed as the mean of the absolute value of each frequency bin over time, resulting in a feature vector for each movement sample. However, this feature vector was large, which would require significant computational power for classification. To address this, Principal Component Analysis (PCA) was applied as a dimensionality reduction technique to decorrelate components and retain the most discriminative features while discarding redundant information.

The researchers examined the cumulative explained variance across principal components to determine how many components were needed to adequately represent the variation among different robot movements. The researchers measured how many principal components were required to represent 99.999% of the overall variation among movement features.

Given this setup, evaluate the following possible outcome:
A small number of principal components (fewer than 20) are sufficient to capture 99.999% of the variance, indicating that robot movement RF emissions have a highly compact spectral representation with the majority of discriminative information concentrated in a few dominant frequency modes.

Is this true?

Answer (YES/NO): YES